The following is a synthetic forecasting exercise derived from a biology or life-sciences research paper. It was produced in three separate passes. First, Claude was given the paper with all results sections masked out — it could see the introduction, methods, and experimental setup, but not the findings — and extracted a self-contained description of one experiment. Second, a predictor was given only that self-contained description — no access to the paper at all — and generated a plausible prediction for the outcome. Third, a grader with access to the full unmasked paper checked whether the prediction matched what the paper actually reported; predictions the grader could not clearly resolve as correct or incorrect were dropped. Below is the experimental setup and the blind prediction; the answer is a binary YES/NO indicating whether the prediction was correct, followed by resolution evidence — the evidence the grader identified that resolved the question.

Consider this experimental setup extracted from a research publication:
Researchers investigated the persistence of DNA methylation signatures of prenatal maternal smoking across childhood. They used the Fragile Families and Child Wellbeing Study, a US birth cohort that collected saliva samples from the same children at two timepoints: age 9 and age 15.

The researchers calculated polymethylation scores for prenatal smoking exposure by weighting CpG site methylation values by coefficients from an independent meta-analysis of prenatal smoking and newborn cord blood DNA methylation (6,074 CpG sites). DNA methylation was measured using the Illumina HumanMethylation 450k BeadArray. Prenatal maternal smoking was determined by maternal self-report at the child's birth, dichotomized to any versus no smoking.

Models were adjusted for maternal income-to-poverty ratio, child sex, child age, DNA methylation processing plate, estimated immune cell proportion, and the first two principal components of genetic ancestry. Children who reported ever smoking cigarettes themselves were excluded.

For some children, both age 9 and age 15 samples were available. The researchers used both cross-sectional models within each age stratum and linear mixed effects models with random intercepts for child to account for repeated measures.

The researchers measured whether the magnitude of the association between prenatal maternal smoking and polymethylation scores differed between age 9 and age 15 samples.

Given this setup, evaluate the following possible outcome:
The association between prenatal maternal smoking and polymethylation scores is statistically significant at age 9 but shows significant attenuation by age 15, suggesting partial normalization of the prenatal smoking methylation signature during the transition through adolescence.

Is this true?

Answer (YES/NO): NO